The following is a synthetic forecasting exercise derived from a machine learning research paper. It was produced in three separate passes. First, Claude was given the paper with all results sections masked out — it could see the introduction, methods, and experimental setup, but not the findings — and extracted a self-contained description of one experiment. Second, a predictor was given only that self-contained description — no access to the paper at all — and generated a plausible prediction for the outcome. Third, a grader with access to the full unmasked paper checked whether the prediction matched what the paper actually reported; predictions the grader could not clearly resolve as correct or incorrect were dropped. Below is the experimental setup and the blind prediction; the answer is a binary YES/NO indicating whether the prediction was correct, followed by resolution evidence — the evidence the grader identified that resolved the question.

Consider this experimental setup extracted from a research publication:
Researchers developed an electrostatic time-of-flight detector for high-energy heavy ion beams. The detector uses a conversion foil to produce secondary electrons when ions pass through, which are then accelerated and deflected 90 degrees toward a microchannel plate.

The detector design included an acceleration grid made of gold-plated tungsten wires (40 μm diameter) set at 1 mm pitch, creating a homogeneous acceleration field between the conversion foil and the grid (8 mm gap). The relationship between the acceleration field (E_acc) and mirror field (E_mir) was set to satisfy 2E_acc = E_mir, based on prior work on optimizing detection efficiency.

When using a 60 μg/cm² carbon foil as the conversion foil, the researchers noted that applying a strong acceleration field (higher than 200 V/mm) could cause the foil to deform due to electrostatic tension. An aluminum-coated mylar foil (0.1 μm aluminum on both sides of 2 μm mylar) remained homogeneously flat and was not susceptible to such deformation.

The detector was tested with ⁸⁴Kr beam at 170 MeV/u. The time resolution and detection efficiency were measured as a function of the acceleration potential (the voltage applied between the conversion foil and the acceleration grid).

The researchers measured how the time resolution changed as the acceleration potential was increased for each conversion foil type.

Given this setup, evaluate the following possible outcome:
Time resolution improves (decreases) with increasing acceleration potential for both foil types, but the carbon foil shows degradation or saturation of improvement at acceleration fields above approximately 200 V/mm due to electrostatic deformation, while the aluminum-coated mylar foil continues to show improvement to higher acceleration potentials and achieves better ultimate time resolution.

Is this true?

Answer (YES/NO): NO